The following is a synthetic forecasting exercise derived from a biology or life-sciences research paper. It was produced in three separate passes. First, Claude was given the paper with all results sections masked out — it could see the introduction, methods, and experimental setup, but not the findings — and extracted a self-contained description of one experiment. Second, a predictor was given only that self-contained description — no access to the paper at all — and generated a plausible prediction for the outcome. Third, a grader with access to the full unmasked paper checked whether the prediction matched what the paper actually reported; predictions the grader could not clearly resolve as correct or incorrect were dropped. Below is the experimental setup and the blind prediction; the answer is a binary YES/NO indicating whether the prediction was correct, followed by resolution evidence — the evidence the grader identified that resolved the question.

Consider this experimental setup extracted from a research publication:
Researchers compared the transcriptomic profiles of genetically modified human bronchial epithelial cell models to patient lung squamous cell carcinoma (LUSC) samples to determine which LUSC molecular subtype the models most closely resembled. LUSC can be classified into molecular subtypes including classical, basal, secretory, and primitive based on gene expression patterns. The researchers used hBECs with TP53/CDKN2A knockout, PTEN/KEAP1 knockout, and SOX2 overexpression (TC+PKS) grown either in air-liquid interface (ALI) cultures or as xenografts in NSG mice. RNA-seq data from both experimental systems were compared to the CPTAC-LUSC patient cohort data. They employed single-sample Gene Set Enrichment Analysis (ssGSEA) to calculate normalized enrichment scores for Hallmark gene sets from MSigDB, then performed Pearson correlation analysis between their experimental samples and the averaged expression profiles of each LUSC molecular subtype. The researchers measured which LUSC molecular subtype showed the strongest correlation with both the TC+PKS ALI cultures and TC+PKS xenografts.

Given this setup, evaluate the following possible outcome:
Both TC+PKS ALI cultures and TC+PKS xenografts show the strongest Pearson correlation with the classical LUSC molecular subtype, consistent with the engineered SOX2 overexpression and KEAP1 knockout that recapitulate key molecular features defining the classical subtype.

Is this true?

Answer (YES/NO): NO